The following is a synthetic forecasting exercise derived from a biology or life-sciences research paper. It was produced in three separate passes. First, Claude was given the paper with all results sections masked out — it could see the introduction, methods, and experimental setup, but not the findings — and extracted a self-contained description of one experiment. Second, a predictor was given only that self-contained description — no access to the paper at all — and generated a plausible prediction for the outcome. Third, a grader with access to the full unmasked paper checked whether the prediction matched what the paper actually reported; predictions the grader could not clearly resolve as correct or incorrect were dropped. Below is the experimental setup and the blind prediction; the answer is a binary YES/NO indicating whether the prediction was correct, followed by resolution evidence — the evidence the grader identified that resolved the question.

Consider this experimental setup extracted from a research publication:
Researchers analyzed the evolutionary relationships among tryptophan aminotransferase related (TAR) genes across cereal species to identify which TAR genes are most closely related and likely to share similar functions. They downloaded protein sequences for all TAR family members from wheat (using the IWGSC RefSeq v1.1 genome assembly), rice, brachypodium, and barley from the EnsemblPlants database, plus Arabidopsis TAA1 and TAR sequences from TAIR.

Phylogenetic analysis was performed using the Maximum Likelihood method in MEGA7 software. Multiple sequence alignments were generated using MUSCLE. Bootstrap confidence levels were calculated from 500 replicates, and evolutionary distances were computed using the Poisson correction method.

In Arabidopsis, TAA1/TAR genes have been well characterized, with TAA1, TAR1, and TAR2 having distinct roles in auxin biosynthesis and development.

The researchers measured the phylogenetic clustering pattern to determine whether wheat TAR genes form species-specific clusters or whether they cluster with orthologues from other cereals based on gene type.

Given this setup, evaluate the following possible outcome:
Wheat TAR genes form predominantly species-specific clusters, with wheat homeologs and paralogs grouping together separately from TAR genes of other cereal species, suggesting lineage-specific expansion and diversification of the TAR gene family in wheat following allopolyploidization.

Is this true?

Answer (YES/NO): NO